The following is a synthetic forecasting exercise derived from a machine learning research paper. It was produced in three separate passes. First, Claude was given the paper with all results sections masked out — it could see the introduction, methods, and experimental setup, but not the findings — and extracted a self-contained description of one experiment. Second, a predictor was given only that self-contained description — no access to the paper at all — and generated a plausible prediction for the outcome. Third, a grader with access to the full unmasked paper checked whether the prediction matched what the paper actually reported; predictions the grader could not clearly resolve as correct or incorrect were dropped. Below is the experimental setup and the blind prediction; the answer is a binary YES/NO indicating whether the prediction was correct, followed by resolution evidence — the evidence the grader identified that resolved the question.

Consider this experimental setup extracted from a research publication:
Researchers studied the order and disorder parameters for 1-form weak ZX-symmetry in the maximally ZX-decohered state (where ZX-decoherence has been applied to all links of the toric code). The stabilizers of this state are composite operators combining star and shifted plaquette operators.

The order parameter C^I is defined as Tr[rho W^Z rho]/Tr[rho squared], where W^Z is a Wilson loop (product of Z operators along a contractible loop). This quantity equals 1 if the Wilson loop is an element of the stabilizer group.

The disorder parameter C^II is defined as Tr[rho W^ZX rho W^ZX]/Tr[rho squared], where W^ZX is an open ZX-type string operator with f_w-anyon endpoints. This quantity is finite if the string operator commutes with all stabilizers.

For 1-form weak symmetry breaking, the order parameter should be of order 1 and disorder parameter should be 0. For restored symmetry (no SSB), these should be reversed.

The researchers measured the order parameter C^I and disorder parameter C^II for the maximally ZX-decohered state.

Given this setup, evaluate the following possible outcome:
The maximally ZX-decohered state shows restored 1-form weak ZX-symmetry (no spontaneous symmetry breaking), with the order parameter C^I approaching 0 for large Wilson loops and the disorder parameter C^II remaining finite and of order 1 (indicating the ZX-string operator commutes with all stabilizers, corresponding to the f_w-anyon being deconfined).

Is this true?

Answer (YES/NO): YES